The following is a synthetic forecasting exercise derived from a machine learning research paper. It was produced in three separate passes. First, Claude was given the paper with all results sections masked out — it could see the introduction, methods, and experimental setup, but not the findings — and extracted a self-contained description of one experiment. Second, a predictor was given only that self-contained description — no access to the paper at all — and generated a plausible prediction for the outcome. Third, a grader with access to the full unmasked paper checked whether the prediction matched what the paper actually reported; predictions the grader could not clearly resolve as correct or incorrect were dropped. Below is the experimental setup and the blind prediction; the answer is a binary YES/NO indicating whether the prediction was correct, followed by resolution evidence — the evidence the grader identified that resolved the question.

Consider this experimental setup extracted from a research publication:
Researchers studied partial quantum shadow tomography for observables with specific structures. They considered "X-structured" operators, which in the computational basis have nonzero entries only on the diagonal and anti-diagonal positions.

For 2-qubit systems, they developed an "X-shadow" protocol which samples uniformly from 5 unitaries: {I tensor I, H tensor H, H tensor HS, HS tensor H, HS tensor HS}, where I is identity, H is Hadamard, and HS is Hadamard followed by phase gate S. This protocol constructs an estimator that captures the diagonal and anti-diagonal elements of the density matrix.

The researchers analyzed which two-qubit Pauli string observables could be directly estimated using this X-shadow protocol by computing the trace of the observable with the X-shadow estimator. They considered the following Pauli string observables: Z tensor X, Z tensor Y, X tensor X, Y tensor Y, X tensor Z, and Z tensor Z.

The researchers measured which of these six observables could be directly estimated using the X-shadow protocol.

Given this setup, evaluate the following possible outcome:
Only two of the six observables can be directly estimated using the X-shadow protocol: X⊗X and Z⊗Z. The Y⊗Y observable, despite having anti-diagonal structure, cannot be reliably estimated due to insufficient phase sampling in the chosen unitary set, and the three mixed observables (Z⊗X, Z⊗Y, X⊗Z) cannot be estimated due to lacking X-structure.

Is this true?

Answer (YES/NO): NO